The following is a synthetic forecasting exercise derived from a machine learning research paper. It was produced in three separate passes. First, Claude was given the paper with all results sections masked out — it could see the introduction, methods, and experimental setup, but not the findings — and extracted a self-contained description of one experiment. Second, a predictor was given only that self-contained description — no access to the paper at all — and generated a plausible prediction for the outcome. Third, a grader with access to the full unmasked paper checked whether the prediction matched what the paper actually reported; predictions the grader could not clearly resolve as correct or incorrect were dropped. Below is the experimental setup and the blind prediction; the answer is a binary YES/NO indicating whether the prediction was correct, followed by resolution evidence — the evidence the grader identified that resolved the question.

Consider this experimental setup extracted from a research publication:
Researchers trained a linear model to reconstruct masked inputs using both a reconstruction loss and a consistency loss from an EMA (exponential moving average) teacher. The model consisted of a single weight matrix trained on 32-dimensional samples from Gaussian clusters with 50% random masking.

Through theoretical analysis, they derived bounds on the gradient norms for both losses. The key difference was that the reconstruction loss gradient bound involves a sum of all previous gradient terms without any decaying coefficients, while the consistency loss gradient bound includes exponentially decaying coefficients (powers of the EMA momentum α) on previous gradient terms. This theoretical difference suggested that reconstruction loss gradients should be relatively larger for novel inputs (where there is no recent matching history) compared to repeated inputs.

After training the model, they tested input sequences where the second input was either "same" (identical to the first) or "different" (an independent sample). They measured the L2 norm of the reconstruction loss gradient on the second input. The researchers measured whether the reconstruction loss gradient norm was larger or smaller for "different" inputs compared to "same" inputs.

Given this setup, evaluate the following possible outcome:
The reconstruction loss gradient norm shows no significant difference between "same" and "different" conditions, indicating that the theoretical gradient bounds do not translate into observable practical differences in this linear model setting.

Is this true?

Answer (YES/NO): NO